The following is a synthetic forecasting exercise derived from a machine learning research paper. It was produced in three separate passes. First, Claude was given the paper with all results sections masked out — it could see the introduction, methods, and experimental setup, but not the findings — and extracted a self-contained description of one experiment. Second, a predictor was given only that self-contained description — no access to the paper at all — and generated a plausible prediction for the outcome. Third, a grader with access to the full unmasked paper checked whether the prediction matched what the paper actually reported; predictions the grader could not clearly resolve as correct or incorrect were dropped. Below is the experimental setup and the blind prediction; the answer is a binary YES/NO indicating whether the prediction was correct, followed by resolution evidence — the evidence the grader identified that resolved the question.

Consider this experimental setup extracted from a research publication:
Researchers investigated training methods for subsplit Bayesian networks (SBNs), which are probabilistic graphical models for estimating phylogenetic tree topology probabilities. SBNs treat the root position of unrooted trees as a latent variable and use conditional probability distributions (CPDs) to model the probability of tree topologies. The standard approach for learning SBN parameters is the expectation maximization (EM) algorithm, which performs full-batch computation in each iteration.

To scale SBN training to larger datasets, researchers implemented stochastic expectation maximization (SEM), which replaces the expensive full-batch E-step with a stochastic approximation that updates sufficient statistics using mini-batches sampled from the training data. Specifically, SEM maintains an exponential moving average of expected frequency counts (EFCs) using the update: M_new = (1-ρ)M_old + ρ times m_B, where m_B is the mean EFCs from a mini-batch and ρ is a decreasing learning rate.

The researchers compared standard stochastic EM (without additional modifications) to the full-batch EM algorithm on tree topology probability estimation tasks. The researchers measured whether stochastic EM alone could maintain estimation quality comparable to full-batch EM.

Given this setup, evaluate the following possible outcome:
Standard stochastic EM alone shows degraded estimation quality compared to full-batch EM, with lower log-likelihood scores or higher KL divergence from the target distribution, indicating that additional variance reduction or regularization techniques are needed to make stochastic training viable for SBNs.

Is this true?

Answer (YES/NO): YES